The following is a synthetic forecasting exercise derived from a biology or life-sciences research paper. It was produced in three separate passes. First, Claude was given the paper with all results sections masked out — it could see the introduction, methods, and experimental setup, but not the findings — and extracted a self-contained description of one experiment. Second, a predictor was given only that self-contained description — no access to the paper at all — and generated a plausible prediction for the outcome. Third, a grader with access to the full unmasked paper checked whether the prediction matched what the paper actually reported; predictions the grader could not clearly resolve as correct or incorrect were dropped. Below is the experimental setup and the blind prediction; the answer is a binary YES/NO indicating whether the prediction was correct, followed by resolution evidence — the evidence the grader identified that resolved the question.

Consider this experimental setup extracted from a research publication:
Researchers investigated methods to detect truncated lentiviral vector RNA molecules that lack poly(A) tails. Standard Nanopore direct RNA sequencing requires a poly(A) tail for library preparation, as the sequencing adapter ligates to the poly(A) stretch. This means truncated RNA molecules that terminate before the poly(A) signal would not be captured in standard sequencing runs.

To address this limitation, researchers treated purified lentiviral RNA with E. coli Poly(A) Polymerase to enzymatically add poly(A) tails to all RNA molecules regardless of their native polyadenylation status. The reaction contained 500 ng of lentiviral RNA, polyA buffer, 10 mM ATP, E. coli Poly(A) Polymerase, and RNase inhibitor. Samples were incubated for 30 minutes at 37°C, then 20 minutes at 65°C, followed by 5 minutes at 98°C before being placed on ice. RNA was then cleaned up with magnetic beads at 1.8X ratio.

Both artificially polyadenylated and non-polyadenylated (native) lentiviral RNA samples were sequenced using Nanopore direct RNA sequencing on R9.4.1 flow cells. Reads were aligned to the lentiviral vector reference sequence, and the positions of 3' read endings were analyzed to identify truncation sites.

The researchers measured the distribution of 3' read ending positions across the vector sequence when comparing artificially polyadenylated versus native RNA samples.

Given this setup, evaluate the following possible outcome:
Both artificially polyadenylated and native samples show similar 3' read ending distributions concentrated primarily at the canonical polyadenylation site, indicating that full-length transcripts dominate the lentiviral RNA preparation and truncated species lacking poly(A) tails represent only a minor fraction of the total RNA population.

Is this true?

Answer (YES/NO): NO